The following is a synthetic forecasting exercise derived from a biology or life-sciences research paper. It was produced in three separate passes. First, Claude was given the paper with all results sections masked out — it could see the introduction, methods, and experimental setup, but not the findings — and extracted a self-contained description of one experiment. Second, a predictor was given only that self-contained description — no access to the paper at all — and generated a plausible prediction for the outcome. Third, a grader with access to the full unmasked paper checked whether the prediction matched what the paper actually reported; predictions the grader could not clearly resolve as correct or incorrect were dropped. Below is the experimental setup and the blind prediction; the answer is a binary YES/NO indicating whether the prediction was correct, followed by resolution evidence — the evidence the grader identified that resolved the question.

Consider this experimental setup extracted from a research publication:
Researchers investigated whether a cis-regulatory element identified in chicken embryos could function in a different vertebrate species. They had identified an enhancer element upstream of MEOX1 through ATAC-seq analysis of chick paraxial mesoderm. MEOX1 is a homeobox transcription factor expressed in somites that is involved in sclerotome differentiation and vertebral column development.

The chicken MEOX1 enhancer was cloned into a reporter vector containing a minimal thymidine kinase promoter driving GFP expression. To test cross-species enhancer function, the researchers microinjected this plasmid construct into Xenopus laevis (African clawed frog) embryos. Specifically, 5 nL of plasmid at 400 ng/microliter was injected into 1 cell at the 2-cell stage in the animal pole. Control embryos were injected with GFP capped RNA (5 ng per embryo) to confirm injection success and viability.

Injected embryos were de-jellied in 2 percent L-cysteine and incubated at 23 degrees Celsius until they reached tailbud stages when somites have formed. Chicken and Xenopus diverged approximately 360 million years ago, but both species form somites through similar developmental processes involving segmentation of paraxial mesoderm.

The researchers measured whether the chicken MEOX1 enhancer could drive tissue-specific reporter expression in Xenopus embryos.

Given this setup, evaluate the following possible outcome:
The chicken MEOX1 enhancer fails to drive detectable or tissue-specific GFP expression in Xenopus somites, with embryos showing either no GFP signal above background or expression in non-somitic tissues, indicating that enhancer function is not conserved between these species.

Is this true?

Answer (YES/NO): NO